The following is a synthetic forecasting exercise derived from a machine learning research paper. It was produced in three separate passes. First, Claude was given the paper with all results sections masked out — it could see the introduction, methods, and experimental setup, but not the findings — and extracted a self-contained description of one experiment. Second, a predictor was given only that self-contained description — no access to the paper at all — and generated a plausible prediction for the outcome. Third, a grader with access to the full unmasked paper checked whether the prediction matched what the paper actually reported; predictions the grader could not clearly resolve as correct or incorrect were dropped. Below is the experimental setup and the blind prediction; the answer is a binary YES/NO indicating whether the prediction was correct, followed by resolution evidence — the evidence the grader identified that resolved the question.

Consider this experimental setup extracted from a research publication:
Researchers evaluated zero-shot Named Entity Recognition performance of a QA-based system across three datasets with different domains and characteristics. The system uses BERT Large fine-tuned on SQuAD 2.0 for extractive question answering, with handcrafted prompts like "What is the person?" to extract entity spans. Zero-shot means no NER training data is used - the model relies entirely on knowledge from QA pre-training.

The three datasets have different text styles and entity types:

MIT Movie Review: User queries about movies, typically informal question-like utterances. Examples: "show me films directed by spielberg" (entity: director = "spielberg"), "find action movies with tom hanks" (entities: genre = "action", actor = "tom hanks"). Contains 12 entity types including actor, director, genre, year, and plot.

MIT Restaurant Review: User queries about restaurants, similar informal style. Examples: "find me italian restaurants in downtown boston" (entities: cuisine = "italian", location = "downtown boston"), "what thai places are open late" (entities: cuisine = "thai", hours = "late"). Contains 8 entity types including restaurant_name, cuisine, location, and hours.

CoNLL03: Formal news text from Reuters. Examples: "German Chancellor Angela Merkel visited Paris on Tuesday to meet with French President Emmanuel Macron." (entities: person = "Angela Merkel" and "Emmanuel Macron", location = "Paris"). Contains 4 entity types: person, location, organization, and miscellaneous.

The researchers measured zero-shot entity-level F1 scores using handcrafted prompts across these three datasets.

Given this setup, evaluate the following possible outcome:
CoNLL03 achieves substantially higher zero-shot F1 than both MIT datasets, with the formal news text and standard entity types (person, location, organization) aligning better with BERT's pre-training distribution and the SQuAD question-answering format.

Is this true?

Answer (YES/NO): NO